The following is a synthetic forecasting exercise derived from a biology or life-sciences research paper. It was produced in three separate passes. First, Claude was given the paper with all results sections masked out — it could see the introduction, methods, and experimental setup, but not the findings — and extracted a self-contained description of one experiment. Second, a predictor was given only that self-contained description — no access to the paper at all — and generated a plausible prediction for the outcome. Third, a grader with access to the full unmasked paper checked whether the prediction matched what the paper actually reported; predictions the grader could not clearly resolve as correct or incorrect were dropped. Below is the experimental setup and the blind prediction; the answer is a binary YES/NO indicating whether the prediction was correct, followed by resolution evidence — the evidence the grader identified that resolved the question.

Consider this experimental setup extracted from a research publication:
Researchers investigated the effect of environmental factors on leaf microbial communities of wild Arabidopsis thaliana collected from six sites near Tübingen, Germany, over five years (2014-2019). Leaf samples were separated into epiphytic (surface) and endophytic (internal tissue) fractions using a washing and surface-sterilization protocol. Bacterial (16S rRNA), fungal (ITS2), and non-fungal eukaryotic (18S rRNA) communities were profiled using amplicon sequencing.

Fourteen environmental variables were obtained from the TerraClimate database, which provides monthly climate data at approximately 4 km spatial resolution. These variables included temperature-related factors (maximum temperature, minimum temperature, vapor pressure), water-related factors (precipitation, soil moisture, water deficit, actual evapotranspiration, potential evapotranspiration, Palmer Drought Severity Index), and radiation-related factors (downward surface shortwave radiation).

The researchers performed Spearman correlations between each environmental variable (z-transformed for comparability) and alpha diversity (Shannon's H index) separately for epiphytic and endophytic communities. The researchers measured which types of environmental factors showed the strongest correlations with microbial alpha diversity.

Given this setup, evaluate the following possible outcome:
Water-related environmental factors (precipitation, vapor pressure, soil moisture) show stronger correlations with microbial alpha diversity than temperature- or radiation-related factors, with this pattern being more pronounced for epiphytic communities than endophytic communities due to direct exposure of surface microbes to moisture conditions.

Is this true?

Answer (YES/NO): NO